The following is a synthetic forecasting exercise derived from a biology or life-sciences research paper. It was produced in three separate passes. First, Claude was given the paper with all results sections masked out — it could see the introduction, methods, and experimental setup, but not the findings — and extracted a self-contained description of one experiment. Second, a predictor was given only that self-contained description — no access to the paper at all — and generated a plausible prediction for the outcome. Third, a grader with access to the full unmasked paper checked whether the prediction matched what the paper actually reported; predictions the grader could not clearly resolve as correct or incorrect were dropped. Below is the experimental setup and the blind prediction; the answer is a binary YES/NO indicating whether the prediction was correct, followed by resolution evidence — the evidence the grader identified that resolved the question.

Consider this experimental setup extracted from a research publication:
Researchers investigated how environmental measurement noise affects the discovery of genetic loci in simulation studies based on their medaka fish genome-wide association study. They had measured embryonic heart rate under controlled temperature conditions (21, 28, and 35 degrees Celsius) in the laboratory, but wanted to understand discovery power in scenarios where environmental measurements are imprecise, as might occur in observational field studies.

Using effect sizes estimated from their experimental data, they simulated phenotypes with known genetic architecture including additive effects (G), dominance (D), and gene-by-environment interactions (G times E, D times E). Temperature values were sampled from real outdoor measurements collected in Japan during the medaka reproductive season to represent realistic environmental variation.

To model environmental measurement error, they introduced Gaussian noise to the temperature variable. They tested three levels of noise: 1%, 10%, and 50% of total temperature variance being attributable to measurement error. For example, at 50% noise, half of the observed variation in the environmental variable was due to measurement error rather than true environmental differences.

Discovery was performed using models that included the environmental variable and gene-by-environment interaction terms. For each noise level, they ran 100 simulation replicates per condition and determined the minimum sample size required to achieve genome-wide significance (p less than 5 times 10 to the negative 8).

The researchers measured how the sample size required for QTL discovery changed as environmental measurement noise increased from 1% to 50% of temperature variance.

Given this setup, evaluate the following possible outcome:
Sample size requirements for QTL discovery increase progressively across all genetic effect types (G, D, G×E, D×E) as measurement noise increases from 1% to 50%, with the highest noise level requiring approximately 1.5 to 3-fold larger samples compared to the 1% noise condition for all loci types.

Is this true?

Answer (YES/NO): NO